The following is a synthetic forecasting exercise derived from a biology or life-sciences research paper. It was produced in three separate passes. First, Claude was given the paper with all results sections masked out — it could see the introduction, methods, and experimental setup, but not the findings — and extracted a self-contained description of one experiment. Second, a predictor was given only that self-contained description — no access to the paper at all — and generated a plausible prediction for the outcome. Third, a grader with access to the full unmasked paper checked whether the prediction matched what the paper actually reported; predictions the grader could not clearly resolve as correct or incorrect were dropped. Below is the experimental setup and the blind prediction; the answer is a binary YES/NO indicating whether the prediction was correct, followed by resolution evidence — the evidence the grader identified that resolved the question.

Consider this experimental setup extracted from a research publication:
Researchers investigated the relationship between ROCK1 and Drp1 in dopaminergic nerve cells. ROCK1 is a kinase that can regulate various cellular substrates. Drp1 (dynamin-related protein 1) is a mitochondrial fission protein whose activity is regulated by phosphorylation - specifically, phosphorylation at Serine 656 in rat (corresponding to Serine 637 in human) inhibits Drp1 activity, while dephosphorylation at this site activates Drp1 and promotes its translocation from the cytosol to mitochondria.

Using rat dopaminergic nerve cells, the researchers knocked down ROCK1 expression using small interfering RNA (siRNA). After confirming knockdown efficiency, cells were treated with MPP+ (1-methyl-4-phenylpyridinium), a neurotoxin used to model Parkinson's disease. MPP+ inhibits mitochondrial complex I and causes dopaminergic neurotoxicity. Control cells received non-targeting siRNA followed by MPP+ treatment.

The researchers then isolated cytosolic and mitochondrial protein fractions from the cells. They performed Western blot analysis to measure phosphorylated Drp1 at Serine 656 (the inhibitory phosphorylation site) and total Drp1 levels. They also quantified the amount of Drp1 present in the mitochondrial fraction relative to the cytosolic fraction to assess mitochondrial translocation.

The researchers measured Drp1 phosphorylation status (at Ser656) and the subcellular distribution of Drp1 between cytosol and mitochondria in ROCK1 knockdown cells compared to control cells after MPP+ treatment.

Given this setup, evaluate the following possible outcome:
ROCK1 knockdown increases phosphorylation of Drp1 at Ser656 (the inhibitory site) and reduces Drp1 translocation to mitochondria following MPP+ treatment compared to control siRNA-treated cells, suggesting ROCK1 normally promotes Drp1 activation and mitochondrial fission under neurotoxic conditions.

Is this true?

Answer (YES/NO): YES